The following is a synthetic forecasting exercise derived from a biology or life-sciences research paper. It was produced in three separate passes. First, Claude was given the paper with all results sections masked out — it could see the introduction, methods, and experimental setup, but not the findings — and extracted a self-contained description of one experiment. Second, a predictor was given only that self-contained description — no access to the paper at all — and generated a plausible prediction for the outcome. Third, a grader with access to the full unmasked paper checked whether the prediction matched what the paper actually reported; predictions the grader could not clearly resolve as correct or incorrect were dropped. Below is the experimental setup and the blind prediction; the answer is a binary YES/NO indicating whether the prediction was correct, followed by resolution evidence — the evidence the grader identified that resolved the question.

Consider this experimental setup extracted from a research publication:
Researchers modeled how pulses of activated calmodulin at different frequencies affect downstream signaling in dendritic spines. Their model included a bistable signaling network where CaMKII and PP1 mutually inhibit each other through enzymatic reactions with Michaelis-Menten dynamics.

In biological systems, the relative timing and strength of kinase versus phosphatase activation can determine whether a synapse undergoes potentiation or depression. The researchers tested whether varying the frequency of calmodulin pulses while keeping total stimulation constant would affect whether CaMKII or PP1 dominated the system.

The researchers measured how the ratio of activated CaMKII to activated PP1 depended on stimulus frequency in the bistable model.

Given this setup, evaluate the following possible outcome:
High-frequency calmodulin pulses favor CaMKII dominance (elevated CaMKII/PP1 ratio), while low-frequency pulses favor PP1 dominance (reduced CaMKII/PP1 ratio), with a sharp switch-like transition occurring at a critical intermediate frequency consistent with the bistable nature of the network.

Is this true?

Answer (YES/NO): NO